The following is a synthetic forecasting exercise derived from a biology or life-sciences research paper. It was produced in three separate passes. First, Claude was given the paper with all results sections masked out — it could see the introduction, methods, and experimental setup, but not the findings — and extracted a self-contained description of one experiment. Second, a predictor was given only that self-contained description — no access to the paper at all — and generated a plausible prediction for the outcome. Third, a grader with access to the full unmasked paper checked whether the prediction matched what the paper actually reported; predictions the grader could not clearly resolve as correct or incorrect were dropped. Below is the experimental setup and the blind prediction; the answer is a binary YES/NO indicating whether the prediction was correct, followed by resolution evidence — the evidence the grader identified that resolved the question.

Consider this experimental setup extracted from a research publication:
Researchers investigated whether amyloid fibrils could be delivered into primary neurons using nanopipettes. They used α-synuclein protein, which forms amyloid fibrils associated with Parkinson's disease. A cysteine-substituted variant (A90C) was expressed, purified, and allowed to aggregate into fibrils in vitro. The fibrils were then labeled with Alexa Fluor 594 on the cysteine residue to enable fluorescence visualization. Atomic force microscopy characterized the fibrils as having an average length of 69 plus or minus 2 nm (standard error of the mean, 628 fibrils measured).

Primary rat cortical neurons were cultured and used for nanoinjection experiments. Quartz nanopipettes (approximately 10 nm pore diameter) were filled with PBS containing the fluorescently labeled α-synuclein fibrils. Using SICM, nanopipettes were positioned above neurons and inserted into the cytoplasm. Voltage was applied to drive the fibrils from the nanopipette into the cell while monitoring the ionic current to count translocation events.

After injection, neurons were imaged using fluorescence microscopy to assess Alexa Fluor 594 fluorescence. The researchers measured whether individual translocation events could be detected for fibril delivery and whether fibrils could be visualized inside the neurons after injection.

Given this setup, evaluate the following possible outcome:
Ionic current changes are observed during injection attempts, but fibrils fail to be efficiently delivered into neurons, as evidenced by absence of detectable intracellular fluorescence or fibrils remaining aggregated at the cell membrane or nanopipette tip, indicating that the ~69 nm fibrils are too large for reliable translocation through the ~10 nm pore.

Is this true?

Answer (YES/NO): NO